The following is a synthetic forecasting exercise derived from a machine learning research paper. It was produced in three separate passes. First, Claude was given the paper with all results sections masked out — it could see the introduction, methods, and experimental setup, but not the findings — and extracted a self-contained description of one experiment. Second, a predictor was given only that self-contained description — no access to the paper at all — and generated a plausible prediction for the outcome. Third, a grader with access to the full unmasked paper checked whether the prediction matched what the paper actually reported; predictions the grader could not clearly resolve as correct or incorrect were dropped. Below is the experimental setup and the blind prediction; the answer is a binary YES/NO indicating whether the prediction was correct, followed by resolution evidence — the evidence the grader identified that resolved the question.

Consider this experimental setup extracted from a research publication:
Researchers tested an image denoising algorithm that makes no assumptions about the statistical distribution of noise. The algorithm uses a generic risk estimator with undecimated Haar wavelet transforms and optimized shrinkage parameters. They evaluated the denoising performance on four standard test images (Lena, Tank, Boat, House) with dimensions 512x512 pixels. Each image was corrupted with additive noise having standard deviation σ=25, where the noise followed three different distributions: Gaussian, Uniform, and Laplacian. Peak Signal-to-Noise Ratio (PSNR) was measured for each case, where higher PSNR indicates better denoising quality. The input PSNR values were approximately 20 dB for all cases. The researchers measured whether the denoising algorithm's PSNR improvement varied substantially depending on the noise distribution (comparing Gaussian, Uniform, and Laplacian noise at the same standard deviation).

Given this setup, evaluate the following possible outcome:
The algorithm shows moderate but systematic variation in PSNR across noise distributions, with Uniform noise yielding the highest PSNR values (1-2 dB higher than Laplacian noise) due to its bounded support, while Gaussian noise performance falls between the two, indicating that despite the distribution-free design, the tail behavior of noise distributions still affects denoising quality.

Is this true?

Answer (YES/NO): NO